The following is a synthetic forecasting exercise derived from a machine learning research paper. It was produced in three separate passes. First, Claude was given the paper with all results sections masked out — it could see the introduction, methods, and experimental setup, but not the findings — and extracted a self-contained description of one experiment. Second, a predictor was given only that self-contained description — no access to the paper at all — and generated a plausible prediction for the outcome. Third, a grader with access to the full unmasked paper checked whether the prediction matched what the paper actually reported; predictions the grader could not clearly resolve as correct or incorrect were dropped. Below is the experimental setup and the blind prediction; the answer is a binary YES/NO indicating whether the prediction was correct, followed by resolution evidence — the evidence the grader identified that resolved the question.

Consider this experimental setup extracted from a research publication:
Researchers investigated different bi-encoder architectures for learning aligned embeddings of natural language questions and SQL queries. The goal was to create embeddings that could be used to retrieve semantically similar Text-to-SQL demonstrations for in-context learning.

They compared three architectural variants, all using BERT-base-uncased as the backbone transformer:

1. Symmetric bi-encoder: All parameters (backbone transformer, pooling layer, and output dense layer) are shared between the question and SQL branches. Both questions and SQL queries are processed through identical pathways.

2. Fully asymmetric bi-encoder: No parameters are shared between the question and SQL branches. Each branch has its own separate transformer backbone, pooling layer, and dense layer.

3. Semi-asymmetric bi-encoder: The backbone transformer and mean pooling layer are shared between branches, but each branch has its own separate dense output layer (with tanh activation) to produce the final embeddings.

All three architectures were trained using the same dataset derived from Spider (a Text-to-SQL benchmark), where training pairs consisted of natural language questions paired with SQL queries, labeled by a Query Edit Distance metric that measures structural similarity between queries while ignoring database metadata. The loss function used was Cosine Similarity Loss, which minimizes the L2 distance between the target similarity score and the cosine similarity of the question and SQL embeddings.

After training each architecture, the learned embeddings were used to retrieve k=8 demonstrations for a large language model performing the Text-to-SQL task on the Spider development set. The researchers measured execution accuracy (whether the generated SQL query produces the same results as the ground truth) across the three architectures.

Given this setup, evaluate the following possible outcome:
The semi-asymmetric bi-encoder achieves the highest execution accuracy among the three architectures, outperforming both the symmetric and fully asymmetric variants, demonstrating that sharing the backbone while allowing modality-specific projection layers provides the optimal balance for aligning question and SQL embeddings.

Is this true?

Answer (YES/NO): YES